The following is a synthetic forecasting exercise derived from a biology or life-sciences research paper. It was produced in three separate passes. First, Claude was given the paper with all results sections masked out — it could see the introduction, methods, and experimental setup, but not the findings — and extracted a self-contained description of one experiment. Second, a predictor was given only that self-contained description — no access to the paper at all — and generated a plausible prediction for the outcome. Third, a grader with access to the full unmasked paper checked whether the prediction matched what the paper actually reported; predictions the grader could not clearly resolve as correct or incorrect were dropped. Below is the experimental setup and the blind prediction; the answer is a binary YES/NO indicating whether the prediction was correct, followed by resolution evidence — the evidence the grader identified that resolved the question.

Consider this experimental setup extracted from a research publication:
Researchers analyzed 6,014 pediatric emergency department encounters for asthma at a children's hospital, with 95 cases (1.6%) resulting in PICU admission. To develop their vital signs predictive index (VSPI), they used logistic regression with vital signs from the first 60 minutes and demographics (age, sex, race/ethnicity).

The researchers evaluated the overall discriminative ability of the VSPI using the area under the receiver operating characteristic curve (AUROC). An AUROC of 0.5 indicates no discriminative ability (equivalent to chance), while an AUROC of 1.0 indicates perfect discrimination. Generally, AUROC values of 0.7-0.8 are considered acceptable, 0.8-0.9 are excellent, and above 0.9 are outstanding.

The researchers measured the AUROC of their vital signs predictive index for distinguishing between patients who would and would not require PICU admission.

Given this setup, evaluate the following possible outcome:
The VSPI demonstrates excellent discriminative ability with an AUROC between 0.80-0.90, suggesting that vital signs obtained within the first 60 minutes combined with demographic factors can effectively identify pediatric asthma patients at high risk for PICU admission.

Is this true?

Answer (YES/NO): YES